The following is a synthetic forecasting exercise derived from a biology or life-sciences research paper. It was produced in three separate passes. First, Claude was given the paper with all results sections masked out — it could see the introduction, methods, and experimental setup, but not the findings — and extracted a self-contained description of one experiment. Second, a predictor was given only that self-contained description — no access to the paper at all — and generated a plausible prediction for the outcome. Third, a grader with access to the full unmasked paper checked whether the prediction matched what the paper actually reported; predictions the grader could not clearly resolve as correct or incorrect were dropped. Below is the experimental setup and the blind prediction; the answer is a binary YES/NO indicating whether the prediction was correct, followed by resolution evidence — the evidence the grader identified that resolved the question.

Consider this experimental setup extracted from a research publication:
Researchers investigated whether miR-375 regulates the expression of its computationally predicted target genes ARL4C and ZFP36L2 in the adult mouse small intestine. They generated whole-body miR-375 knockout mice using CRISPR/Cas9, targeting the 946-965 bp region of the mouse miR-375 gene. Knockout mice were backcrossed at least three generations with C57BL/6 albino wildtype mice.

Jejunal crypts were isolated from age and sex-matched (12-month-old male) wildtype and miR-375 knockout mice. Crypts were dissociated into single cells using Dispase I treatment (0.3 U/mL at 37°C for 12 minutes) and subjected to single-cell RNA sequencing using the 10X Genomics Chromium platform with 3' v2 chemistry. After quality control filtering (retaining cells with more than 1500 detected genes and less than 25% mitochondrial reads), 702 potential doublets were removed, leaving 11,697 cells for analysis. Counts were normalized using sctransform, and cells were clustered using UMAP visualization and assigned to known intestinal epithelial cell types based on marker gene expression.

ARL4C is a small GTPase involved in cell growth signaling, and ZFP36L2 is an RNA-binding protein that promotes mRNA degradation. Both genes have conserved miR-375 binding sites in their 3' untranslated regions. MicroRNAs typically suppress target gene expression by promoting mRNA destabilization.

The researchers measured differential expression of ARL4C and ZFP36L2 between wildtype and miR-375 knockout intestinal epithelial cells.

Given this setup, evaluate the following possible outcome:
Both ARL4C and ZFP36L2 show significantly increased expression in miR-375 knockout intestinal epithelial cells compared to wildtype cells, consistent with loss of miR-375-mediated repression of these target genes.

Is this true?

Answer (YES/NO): NO